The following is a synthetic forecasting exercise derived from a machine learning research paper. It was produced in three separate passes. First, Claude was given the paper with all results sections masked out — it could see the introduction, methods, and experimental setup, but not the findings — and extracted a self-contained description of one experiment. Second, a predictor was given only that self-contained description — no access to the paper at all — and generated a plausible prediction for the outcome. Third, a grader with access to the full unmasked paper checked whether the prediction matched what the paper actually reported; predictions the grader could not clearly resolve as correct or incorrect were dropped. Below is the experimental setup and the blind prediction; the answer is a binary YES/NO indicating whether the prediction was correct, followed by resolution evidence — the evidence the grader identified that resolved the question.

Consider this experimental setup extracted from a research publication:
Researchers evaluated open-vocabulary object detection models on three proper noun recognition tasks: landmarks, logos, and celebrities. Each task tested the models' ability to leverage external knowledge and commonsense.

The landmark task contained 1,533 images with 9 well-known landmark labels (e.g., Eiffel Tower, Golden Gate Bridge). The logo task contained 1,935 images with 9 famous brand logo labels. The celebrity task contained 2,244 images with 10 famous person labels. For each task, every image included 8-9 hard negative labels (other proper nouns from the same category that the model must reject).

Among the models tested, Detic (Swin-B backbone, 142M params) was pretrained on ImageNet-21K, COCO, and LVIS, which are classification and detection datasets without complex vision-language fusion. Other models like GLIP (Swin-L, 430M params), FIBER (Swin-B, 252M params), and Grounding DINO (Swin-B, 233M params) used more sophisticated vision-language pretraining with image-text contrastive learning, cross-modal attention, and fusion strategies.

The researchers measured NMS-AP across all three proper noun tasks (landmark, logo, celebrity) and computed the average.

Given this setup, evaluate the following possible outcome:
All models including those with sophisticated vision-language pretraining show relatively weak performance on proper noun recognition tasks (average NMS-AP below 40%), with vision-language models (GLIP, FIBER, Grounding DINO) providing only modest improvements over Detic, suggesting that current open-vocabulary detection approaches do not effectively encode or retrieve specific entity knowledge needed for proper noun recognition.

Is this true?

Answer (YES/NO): NO